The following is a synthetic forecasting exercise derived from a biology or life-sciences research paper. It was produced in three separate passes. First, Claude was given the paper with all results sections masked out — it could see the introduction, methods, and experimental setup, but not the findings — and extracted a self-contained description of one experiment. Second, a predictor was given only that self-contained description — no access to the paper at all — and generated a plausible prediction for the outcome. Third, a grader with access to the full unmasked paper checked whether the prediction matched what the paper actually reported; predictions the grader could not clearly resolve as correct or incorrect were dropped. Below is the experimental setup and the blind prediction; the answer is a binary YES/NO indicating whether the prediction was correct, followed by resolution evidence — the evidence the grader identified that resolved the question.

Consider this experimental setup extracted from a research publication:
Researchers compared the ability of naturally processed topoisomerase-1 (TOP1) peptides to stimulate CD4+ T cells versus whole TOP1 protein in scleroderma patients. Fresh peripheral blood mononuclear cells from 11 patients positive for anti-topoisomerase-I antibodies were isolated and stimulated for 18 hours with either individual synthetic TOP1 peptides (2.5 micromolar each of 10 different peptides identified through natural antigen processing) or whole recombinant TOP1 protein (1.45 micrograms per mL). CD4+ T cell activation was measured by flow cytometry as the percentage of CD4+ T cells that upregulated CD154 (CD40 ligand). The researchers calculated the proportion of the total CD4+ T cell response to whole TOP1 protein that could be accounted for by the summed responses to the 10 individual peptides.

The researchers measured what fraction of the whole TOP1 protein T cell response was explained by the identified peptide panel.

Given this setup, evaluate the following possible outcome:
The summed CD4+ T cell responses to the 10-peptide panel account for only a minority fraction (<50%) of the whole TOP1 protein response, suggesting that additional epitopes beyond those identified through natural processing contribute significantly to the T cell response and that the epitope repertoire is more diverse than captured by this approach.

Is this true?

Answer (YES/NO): NO